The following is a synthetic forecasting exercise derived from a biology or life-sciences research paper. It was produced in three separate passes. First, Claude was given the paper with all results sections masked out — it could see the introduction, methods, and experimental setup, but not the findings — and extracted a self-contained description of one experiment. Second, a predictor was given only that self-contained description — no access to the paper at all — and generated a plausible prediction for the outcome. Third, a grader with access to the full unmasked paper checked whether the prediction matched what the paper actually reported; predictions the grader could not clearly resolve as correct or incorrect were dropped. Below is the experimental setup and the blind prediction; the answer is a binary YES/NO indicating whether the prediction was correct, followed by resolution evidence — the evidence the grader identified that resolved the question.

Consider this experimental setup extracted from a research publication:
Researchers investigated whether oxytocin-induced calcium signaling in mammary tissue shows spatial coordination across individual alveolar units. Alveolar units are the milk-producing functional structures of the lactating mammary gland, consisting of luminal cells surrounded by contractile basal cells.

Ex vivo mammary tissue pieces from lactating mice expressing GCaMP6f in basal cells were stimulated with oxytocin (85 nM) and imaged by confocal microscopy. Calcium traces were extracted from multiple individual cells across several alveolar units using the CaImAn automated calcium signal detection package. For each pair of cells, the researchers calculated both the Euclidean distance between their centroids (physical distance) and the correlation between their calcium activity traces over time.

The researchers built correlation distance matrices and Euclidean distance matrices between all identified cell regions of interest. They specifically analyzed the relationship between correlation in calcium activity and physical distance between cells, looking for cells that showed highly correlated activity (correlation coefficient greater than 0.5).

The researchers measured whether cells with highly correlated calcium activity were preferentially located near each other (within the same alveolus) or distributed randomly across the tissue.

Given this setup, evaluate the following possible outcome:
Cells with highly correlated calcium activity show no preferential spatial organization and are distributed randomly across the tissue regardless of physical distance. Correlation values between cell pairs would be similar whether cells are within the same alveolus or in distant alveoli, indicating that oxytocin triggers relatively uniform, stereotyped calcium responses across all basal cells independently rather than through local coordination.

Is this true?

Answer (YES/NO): NO